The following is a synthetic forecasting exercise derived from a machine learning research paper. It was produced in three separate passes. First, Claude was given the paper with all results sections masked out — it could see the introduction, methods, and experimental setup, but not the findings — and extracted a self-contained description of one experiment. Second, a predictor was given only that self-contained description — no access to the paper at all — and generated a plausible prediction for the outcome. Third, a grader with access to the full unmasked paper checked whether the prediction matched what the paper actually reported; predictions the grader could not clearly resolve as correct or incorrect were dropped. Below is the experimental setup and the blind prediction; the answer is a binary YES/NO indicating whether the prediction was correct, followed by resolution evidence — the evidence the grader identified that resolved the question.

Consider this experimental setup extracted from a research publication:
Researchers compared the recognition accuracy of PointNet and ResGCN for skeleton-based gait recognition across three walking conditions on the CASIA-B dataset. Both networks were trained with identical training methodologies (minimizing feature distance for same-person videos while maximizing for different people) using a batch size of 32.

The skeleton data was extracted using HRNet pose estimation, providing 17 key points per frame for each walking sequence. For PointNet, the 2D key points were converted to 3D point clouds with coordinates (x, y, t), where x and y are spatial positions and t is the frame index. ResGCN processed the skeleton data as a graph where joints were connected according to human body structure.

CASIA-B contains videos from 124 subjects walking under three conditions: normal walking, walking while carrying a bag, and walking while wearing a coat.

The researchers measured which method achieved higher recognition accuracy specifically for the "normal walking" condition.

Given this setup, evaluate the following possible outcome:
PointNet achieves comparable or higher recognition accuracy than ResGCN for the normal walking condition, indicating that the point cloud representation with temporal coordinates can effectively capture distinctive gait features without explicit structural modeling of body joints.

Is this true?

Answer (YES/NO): YES